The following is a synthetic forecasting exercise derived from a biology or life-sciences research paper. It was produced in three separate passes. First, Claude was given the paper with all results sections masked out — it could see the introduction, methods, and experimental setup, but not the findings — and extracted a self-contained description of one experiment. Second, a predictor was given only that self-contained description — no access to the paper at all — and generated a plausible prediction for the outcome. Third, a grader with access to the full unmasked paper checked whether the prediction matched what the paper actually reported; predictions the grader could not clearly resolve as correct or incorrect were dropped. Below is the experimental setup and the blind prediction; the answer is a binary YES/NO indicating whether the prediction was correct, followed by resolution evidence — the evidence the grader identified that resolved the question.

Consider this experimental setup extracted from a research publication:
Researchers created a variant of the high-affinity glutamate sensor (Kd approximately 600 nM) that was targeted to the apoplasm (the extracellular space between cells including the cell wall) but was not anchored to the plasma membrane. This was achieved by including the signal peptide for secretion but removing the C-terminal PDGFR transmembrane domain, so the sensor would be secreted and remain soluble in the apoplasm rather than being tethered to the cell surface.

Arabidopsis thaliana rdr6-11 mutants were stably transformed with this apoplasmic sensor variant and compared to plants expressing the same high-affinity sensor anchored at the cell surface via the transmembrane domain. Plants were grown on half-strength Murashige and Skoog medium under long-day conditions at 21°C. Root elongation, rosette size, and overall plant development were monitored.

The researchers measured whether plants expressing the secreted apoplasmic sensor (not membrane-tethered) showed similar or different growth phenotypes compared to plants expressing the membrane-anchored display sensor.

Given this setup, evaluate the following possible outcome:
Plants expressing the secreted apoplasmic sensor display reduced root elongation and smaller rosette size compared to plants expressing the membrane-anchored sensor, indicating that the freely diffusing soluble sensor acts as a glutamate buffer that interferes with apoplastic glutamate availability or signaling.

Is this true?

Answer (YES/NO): NO